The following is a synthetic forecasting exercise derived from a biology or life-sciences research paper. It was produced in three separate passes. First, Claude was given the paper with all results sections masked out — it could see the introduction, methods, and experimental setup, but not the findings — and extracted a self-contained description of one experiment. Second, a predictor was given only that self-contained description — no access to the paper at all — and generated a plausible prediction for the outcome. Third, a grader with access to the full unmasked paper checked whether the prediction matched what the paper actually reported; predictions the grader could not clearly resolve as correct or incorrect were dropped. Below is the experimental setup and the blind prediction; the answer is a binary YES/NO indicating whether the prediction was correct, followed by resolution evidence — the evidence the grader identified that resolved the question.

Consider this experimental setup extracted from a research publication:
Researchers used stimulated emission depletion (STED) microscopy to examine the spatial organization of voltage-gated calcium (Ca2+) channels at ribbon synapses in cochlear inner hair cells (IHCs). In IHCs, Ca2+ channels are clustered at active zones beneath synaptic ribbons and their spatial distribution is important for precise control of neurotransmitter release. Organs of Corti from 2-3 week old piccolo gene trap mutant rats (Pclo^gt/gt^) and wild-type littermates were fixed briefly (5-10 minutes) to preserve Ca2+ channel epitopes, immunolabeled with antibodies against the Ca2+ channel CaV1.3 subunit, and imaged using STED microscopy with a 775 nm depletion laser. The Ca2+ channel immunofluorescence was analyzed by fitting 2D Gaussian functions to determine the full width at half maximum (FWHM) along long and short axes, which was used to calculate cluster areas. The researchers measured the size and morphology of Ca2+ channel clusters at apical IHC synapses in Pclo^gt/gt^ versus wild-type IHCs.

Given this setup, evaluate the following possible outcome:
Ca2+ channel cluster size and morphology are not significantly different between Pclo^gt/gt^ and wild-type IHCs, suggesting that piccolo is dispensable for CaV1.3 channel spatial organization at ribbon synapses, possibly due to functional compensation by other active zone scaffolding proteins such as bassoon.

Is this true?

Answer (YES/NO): NO